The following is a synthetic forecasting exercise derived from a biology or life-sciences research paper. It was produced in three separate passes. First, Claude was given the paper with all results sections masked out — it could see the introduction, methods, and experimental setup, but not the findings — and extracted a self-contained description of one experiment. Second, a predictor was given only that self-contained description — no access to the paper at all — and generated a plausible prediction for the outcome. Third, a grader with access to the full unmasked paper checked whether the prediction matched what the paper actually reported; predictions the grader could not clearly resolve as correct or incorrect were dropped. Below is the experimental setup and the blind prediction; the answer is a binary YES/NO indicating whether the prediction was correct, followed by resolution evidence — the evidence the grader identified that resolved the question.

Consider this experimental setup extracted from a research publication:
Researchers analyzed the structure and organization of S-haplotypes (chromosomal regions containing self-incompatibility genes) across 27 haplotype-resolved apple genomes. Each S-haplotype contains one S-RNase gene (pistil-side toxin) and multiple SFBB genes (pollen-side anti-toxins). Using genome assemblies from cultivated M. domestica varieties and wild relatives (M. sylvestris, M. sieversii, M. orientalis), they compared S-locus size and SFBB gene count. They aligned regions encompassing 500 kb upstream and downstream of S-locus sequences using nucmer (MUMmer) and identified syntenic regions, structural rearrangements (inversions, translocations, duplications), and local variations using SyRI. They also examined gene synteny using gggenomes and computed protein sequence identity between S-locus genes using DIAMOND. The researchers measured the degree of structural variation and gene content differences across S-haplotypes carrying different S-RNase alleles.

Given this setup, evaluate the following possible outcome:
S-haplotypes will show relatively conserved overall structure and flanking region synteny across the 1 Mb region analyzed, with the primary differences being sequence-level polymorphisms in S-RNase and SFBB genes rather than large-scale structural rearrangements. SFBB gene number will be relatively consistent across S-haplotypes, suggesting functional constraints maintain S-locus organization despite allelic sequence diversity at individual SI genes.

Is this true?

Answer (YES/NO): NO